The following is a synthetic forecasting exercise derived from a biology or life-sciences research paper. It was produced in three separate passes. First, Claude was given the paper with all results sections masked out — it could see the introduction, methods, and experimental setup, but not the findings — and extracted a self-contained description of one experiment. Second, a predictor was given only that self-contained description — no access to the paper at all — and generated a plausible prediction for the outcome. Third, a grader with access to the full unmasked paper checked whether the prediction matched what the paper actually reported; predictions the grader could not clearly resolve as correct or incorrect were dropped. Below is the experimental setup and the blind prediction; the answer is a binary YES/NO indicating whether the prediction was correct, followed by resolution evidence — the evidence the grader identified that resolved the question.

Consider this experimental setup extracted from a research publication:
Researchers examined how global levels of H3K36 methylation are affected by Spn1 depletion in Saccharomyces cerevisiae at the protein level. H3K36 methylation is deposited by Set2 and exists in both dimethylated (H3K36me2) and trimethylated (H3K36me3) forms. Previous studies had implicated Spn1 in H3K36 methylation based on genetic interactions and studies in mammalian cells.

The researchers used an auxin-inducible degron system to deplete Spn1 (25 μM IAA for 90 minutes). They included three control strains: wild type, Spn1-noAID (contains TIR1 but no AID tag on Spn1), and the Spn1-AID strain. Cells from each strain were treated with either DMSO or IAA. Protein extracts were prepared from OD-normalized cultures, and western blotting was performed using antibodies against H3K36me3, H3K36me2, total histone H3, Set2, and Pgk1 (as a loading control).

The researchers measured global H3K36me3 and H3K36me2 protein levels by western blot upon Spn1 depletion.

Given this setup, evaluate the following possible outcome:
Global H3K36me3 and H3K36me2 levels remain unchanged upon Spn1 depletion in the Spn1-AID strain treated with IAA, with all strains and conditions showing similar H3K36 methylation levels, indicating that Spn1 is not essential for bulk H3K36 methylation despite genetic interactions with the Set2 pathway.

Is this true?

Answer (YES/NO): YES